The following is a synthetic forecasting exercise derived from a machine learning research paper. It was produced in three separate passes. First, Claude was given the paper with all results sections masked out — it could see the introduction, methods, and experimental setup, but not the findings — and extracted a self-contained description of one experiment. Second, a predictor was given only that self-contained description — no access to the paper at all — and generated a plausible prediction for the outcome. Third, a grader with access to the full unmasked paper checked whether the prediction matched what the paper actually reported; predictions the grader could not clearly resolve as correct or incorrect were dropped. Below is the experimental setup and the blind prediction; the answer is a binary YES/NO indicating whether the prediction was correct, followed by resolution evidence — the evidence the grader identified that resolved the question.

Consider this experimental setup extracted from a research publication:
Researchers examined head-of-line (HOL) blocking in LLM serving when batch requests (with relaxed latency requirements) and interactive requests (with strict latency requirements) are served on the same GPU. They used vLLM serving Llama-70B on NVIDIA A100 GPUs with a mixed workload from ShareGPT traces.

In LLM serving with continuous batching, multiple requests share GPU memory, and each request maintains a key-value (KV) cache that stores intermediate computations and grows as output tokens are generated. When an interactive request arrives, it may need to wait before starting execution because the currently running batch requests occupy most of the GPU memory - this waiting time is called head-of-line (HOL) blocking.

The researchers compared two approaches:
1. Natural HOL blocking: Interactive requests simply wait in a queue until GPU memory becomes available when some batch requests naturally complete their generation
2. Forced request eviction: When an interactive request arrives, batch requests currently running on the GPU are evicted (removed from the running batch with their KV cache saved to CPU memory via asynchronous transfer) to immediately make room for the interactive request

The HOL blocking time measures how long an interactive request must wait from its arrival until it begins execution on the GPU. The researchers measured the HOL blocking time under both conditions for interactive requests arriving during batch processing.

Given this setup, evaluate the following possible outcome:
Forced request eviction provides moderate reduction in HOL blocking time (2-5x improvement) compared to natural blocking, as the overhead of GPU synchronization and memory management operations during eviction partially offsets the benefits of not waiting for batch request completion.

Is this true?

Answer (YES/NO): NO